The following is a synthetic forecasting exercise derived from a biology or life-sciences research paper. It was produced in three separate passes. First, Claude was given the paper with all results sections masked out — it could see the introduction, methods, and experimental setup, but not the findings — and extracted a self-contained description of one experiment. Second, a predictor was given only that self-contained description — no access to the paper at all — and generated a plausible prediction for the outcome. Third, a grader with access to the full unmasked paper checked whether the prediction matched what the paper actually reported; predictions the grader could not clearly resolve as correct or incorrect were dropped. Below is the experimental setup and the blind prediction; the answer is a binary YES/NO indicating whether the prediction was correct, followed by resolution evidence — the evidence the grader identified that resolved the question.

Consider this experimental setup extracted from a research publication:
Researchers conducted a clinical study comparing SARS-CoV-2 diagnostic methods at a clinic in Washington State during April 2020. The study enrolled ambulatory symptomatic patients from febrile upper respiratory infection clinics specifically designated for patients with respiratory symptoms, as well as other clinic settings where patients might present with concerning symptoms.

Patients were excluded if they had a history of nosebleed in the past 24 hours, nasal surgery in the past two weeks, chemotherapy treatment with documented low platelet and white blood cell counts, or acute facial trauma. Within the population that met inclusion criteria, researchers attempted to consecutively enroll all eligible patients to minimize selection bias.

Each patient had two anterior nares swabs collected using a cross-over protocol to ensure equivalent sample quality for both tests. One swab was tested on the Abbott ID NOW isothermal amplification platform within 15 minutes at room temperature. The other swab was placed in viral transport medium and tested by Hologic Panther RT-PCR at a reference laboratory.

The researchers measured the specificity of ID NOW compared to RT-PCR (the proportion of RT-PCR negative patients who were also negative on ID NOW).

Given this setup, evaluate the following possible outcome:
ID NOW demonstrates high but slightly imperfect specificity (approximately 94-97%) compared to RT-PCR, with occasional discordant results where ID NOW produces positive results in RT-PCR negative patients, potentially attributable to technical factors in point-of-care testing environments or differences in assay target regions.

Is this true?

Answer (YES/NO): NO